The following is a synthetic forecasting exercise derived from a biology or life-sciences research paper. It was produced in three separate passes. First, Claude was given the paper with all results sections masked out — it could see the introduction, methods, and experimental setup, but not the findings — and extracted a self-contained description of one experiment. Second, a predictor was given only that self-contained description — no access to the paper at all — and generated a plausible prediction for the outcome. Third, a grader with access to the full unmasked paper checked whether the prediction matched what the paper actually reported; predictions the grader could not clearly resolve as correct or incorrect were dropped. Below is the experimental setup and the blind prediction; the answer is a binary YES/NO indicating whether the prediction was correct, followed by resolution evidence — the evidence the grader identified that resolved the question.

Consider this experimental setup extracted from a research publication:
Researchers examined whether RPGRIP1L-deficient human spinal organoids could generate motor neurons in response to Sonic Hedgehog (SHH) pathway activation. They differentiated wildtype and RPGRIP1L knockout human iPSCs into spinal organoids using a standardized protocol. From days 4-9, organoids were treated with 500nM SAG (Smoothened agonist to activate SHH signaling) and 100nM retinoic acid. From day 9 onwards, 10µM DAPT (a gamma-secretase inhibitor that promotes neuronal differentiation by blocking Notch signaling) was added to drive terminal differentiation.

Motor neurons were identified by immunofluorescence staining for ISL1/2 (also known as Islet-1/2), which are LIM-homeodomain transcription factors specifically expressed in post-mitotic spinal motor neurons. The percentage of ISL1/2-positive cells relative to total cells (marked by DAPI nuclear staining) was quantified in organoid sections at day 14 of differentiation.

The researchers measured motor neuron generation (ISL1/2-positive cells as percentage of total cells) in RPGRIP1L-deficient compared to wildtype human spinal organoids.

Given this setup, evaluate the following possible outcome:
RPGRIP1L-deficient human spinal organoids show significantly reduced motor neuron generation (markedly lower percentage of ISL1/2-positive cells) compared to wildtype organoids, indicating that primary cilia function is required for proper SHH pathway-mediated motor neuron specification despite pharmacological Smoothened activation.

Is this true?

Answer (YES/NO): NO